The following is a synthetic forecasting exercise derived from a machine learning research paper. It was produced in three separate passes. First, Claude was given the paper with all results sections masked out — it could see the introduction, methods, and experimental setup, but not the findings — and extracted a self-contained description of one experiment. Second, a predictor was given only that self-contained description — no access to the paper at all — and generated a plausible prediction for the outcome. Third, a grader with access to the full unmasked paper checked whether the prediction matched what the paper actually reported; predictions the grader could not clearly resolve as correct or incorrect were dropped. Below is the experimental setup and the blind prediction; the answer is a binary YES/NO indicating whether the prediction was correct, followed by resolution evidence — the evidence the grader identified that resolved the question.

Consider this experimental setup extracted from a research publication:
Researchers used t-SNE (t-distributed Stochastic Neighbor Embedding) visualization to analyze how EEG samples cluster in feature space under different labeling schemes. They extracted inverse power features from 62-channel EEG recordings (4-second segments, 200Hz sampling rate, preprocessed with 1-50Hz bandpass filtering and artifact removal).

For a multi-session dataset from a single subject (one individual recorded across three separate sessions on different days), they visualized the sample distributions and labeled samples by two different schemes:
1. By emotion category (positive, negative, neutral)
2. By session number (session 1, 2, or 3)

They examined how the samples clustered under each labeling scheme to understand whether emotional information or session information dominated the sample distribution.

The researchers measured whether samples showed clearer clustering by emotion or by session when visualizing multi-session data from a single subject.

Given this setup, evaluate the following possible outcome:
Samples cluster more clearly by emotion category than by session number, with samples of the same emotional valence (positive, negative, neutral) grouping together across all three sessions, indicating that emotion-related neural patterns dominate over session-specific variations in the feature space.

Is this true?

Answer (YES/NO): NO